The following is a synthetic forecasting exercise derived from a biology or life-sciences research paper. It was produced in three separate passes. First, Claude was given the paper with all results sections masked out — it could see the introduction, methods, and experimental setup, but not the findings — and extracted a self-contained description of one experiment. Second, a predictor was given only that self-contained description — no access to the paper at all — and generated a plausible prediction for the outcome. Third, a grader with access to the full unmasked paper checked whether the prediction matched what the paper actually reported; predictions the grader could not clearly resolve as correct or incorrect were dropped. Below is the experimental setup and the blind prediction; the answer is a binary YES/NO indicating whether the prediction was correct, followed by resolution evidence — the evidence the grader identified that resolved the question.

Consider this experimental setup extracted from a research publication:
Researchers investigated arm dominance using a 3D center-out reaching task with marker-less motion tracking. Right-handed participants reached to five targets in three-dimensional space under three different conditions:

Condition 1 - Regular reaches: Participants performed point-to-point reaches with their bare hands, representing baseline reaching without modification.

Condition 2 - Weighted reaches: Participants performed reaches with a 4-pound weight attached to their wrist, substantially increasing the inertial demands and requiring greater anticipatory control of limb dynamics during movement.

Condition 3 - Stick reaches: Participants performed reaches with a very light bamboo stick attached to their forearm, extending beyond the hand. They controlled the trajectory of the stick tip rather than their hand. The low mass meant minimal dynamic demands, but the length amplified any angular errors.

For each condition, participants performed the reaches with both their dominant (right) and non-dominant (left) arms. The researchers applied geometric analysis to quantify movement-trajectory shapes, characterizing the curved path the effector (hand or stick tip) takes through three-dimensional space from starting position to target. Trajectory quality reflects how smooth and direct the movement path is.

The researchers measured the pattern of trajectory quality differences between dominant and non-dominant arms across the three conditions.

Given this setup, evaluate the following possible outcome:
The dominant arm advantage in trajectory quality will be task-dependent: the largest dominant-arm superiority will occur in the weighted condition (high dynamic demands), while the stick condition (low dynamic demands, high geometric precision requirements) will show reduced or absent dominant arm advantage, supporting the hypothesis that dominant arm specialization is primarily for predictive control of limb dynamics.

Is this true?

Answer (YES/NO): NO